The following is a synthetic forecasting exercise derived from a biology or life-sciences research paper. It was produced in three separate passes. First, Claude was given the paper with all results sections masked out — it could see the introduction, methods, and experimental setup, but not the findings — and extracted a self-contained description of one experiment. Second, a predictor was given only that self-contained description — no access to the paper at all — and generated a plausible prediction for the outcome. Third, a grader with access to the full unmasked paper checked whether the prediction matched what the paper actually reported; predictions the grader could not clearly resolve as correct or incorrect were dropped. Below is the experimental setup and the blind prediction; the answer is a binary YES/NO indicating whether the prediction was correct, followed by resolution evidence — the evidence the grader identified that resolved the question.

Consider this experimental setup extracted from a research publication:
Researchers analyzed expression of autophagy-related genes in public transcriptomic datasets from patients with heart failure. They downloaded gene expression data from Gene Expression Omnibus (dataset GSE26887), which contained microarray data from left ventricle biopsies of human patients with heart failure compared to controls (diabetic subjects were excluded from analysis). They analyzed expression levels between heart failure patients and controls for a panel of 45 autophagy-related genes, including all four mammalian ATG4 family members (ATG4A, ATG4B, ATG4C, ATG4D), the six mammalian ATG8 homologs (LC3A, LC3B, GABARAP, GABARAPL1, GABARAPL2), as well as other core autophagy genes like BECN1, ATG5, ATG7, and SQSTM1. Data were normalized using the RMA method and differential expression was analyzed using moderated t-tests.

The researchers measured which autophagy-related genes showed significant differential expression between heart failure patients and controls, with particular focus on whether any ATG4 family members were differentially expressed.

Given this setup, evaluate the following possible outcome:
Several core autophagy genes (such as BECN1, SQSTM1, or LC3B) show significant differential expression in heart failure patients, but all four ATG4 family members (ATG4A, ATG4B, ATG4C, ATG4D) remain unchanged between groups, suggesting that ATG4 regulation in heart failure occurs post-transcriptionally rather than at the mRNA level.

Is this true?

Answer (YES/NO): NO